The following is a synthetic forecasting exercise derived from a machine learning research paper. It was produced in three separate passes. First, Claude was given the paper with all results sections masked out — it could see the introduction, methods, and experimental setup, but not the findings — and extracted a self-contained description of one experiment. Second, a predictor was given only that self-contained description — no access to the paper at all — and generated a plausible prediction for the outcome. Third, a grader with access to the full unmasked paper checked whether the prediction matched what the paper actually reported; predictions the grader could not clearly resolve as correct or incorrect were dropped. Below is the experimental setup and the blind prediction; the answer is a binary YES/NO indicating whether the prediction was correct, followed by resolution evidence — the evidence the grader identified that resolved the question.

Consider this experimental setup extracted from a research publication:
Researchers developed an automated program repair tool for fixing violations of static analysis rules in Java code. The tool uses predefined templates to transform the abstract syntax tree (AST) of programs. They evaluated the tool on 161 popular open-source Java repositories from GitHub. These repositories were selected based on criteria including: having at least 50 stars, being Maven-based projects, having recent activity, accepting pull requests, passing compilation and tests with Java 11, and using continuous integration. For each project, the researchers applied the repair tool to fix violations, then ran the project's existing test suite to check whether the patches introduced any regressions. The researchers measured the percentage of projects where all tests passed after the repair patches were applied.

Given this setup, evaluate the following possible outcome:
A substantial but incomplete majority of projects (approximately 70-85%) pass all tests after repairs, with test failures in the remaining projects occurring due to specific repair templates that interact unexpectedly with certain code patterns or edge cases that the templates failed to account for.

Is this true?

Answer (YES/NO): NO